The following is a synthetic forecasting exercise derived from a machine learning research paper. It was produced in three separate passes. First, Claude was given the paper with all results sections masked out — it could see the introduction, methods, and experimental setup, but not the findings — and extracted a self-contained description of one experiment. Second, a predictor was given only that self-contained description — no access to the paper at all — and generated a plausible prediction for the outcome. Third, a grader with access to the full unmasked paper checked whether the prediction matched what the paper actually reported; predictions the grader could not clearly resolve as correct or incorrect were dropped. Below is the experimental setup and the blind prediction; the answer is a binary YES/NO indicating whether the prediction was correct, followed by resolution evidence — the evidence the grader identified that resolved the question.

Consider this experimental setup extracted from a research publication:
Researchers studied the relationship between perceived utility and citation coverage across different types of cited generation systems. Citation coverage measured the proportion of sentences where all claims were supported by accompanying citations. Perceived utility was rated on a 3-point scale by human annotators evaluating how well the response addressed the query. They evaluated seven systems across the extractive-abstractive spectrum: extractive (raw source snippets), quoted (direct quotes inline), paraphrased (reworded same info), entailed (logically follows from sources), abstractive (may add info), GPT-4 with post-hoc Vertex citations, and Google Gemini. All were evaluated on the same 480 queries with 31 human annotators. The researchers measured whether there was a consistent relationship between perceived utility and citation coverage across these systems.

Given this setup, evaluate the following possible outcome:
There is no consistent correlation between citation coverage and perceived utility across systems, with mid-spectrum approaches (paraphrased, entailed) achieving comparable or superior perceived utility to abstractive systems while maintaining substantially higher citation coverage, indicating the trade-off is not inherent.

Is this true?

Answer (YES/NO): NO